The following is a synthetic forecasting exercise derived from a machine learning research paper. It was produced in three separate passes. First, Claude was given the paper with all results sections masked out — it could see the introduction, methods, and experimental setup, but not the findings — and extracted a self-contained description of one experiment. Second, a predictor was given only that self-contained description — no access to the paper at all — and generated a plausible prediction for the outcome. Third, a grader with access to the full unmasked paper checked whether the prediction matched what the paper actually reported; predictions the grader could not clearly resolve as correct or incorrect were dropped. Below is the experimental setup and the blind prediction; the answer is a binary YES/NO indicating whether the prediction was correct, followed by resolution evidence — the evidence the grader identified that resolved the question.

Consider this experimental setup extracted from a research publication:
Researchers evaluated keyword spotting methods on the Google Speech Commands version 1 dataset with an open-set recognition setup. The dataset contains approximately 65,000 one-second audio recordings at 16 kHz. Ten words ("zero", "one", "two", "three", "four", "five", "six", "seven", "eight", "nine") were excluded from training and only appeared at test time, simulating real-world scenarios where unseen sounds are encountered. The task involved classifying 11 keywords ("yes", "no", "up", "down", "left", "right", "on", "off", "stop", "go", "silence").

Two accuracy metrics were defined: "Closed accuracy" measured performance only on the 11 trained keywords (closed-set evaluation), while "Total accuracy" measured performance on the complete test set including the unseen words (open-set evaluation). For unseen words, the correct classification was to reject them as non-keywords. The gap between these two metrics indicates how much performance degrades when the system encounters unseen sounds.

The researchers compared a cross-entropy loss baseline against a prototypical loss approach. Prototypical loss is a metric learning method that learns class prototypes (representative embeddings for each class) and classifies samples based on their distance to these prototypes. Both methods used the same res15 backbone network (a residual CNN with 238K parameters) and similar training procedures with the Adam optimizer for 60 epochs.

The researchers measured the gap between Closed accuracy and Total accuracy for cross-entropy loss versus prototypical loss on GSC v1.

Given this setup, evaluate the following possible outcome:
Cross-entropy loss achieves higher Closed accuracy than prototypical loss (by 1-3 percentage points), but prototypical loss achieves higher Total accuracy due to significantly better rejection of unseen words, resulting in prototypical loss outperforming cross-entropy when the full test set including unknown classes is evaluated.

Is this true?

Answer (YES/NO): NO